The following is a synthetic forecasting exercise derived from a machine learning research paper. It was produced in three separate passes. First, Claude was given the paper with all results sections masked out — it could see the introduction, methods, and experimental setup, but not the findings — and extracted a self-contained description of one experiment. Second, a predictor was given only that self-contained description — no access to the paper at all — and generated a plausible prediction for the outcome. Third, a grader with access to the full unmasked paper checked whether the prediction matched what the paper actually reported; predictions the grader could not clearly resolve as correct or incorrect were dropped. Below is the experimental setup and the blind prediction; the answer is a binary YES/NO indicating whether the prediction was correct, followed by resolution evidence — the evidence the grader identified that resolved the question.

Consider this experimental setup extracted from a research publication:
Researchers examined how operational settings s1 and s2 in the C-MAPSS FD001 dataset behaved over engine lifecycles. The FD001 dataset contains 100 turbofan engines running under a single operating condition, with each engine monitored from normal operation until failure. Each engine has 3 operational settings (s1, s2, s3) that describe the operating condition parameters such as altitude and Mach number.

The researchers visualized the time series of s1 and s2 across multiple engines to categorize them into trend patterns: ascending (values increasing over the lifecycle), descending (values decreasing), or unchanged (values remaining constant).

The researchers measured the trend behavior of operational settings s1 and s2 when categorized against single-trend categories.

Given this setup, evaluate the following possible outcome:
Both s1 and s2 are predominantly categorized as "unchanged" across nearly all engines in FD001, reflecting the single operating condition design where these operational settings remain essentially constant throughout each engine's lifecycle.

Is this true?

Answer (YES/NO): NO